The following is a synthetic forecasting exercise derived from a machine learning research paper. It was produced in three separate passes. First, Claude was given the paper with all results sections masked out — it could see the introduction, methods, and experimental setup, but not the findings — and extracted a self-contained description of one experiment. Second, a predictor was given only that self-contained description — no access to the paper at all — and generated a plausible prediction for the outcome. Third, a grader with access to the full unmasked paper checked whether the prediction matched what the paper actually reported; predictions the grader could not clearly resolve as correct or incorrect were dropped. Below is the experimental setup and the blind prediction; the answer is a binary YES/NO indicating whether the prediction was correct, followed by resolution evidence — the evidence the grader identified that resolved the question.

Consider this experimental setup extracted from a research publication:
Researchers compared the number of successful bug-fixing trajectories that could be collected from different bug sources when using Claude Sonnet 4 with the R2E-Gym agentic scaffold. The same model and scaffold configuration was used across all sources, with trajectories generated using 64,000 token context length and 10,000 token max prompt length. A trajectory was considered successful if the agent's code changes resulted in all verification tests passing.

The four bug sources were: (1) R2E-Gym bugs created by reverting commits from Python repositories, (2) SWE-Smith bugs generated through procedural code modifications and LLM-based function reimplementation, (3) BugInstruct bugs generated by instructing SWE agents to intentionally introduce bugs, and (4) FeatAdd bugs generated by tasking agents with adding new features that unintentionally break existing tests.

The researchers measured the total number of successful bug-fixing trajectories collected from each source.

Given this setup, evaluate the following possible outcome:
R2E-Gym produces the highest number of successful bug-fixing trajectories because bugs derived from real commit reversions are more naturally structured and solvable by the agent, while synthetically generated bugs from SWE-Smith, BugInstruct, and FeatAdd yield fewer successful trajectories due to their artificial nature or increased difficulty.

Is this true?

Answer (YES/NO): YES